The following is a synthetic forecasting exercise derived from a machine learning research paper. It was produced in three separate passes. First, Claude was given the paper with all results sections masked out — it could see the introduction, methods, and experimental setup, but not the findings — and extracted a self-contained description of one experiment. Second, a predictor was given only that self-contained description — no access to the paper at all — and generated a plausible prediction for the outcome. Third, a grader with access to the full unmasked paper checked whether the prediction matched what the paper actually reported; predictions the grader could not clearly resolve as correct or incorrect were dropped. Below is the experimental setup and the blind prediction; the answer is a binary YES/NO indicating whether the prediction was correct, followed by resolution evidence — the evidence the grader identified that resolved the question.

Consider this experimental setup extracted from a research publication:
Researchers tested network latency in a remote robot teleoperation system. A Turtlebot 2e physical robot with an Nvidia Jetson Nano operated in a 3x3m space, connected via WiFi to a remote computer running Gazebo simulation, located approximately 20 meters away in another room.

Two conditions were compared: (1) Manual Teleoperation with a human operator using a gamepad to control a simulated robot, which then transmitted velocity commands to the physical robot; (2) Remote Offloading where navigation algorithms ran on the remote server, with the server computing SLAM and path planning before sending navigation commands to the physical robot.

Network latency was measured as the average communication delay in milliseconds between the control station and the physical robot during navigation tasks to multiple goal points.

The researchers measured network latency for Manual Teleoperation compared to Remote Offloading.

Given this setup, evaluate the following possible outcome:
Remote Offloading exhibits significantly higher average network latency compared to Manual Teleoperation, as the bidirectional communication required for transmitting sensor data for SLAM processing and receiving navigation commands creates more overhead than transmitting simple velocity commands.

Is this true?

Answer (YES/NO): NO